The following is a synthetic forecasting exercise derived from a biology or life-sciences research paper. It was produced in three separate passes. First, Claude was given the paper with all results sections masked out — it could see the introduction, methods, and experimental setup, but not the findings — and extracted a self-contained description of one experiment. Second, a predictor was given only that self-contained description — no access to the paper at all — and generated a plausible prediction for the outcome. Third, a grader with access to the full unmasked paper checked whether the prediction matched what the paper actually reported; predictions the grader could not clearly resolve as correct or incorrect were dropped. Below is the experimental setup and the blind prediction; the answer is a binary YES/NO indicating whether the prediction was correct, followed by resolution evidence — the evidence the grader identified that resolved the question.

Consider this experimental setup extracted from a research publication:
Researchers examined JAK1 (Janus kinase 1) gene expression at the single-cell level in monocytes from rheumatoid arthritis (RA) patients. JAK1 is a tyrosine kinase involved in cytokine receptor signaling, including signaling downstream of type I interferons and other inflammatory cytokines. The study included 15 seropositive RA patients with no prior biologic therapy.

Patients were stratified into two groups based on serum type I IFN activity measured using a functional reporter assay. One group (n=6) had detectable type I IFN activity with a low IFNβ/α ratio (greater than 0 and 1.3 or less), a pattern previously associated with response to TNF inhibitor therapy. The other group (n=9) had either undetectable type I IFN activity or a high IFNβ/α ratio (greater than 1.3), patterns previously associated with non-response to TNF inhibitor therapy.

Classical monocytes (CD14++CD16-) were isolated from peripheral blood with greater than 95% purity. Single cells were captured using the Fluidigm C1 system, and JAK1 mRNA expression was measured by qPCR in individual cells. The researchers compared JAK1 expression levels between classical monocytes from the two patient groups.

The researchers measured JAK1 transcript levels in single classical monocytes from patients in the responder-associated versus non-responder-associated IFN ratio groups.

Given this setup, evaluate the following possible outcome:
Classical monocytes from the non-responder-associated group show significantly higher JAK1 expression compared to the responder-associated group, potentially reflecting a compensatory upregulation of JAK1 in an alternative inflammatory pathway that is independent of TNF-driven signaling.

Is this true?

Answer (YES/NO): NO